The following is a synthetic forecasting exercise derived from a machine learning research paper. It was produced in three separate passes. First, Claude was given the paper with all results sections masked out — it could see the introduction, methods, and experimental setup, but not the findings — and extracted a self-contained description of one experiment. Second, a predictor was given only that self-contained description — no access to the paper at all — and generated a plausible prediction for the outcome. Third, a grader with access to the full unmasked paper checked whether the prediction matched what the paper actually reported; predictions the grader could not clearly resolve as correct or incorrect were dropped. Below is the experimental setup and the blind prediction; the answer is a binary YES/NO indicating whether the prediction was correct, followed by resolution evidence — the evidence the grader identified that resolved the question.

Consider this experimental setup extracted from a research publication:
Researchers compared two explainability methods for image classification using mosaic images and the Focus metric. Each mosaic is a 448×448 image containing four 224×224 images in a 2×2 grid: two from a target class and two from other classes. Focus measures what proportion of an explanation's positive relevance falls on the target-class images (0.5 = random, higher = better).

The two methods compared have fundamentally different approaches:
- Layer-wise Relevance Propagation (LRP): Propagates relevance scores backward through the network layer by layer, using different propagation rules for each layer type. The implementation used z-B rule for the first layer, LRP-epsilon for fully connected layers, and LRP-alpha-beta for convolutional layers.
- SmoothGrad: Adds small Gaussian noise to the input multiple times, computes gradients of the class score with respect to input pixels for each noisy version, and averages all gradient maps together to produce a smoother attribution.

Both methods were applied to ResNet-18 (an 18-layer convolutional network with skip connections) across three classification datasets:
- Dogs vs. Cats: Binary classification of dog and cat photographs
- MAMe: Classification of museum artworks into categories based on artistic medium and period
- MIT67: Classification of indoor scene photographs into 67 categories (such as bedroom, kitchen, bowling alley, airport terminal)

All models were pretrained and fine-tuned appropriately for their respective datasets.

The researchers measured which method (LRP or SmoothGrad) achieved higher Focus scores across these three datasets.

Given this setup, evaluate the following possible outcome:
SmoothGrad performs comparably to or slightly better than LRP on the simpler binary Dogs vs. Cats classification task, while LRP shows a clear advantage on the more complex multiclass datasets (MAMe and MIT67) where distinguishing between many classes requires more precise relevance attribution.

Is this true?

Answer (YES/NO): NO